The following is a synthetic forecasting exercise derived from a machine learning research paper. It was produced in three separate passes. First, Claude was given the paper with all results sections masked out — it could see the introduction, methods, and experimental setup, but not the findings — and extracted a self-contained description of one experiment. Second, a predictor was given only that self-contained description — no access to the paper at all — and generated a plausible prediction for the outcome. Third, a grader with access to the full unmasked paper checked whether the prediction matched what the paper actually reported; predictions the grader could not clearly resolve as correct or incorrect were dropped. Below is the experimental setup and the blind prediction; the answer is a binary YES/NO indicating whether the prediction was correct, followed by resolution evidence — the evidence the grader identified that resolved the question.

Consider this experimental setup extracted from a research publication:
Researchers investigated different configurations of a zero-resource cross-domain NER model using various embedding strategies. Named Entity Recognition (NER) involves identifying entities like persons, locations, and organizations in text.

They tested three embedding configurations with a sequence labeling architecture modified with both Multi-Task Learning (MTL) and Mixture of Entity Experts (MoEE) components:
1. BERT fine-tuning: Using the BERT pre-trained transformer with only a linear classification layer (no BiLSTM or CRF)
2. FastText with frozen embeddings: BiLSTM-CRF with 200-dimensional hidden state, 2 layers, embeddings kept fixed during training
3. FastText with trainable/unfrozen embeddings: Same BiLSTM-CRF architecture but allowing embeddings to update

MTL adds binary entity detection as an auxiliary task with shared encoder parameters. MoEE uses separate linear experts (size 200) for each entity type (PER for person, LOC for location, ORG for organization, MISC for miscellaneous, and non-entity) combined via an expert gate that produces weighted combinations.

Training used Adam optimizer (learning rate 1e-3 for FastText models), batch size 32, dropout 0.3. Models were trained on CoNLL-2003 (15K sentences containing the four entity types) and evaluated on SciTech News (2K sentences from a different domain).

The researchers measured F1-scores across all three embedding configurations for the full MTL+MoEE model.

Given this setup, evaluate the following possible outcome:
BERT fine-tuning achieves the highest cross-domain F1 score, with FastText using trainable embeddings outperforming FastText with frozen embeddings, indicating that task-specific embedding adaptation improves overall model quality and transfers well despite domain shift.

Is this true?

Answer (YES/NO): NO